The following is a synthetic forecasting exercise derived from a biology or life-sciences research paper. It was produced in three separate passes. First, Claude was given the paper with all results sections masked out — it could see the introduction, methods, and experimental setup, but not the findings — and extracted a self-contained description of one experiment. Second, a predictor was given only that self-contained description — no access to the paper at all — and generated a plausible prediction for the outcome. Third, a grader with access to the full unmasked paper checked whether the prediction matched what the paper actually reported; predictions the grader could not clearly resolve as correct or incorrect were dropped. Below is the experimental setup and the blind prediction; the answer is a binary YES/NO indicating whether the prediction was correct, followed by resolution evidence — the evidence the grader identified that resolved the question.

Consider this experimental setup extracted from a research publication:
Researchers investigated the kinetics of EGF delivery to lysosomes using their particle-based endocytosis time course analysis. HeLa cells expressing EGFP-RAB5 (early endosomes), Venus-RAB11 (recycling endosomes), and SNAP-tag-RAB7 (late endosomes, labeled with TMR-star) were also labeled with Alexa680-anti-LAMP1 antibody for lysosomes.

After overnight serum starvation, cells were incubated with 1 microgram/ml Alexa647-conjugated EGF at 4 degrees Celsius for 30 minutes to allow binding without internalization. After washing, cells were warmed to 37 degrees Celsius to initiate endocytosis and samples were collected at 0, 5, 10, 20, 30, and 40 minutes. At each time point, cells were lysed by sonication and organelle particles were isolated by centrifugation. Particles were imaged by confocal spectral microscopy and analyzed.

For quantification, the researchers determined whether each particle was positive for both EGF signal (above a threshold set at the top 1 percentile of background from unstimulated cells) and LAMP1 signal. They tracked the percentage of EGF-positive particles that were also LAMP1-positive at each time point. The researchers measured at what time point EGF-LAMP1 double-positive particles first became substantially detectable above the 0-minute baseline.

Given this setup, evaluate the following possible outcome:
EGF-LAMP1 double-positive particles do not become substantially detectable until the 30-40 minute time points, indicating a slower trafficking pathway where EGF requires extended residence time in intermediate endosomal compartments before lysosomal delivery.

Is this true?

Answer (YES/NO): YES